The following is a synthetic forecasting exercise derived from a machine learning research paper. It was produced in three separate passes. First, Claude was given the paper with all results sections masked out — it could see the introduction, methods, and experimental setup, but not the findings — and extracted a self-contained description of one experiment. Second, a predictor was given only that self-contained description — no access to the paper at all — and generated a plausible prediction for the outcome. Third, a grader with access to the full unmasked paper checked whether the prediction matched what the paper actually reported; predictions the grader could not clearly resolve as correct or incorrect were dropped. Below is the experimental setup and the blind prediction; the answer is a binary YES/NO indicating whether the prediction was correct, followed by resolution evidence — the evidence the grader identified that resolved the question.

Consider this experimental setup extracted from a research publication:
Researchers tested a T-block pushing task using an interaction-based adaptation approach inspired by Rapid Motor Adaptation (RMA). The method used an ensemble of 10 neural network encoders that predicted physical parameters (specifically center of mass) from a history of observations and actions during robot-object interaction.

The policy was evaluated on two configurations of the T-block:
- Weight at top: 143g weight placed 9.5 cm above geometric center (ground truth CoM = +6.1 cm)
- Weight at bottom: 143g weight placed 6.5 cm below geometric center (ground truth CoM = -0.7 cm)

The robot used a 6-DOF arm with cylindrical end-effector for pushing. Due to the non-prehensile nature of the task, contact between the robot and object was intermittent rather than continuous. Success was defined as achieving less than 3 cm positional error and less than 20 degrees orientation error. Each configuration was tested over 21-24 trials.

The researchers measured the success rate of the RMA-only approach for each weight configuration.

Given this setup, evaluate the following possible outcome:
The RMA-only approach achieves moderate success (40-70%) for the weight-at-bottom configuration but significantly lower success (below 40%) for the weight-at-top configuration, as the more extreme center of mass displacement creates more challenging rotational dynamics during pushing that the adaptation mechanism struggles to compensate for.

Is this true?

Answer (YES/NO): NO